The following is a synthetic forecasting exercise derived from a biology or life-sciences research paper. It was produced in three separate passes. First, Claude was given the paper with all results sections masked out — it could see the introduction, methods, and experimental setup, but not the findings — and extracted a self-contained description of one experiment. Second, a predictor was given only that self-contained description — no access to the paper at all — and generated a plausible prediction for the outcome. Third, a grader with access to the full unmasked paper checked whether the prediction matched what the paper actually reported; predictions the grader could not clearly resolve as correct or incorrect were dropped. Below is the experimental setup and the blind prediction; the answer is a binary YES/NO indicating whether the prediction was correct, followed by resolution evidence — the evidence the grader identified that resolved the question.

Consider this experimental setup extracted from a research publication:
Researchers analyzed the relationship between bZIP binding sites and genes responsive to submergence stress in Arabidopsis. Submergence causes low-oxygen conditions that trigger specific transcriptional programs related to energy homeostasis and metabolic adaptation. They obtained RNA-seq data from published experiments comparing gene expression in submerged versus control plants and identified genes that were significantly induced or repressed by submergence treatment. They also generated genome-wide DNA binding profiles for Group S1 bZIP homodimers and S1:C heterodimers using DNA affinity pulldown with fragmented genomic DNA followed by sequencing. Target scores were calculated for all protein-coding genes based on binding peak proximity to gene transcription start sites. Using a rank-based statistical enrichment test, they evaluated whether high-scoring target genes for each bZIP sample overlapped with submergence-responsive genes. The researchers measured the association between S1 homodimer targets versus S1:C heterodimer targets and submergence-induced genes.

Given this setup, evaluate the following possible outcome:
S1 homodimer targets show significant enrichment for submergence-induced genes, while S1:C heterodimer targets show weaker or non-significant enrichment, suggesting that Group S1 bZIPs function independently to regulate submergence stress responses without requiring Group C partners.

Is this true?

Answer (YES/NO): NO